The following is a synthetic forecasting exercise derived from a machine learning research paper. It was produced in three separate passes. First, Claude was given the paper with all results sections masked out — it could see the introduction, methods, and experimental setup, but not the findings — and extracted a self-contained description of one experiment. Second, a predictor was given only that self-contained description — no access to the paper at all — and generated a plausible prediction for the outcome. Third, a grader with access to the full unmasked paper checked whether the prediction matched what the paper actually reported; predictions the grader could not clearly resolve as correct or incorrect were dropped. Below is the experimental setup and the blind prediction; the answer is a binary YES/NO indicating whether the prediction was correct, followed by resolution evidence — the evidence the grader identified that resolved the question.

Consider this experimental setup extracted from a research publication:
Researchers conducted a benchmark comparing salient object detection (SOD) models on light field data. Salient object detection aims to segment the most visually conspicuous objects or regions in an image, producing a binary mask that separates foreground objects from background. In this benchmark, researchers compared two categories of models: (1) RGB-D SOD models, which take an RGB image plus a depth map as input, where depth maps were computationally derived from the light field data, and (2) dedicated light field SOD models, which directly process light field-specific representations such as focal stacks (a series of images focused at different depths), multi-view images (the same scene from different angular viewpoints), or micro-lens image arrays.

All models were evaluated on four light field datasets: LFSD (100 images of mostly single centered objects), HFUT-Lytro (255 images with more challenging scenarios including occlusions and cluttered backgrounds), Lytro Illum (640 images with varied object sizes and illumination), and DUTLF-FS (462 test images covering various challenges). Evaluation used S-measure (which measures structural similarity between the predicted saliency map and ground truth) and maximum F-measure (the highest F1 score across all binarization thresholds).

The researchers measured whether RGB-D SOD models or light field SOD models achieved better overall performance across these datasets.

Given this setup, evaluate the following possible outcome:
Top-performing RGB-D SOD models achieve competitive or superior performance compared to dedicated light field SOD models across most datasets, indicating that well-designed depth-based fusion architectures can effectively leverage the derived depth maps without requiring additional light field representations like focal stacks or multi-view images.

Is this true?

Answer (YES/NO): YES